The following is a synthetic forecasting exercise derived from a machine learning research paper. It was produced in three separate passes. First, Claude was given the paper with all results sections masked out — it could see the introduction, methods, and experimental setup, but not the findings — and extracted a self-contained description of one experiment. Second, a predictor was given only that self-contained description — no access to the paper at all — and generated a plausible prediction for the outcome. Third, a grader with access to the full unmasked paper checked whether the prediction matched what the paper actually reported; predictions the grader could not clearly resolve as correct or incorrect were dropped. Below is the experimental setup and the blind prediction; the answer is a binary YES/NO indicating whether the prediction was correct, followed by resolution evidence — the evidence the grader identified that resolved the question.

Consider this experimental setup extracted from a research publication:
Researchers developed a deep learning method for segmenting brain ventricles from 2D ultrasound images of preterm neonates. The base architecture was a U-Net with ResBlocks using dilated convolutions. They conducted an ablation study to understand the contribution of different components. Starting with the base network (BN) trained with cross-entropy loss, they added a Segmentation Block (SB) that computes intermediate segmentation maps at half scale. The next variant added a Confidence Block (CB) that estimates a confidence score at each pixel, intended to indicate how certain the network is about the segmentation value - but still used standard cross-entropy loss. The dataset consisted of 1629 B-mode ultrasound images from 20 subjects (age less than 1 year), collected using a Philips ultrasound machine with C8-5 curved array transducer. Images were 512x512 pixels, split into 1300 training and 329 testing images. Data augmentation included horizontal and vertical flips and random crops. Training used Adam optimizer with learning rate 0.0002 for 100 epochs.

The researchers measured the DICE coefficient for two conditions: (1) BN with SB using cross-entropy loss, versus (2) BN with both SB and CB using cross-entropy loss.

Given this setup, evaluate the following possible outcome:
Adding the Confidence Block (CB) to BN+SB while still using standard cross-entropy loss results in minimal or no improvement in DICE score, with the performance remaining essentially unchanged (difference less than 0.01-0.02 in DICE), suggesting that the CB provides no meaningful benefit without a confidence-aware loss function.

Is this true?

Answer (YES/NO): YES